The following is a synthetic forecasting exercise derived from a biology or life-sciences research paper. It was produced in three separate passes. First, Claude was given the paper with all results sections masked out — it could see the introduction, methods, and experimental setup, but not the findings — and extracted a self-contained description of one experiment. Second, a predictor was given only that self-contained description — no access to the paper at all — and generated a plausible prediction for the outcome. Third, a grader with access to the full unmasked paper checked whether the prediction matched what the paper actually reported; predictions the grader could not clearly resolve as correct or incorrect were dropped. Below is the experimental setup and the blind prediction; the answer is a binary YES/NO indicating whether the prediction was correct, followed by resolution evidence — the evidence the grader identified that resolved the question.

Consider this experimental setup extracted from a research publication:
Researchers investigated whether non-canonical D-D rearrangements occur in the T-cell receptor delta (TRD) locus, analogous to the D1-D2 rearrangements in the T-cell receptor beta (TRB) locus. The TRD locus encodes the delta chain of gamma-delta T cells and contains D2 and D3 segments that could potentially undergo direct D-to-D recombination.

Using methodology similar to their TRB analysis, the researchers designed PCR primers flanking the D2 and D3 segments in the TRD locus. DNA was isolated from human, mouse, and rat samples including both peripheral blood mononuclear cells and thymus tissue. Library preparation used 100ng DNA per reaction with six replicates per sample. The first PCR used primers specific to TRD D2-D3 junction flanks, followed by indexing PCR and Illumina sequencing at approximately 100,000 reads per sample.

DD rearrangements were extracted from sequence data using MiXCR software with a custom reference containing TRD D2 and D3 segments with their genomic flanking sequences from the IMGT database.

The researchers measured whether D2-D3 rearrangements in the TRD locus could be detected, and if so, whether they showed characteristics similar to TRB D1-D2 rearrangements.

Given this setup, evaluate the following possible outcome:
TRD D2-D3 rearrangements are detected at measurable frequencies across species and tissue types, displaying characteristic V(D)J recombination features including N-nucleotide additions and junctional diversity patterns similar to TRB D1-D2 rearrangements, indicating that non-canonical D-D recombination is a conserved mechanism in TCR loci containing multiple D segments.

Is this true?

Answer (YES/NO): NO